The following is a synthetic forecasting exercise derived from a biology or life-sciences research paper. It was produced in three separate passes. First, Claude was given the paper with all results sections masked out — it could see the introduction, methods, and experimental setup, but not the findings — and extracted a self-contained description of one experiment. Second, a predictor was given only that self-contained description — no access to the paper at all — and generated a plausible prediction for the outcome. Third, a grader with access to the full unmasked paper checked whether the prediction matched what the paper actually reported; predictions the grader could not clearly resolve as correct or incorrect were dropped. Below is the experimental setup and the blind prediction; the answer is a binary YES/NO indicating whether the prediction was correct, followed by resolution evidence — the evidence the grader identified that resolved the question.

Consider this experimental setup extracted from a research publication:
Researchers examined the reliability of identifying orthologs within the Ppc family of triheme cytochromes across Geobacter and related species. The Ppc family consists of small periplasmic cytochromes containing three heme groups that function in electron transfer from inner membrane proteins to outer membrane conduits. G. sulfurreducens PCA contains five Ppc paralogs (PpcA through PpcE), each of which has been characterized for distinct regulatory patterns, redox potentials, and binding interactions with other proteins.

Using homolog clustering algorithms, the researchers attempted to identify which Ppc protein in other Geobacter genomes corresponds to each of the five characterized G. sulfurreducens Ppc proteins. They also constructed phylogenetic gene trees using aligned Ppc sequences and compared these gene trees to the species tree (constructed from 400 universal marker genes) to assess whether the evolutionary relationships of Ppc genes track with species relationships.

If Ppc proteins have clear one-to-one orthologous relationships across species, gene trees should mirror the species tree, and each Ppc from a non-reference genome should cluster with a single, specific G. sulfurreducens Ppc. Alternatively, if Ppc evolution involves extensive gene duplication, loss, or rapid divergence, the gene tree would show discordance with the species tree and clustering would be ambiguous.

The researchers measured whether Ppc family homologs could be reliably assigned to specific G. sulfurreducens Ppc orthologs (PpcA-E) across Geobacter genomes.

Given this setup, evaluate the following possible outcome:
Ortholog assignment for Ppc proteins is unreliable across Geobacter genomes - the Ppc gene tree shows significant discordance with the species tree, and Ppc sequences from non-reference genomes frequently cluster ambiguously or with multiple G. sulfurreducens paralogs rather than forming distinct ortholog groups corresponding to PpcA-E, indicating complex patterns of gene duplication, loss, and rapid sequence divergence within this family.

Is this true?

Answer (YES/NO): YES